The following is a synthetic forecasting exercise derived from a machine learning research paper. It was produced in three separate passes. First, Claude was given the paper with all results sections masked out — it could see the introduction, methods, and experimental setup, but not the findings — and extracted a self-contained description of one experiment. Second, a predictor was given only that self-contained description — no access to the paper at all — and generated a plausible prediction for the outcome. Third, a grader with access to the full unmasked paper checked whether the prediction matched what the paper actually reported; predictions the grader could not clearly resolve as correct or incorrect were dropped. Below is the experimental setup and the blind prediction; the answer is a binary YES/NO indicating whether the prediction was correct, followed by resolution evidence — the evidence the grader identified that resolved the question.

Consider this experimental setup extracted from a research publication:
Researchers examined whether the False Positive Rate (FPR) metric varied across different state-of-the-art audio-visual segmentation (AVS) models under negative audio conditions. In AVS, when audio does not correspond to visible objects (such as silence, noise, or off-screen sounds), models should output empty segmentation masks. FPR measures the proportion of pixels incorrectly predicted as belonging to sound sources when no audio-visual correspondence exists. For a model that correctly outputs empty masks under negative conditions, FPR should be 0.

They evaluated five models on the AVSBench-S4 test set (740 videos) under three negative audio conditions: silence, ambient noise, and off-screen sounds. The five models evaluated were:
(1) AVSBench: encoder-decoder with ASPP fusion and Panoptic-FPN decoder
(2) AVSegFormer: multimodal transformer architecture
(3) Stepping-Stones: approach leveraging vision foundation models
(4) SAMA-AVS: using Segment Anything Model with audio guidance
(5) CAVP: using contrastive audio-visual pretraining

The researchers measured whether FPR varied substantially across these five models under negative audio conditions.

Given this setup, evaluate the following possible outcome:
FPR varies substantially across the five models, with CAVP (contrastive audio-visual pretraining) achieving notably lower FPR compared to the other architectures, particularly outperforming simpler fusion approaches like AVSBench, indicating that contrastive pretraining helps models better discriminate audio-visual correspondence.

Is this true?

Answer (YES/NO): NO